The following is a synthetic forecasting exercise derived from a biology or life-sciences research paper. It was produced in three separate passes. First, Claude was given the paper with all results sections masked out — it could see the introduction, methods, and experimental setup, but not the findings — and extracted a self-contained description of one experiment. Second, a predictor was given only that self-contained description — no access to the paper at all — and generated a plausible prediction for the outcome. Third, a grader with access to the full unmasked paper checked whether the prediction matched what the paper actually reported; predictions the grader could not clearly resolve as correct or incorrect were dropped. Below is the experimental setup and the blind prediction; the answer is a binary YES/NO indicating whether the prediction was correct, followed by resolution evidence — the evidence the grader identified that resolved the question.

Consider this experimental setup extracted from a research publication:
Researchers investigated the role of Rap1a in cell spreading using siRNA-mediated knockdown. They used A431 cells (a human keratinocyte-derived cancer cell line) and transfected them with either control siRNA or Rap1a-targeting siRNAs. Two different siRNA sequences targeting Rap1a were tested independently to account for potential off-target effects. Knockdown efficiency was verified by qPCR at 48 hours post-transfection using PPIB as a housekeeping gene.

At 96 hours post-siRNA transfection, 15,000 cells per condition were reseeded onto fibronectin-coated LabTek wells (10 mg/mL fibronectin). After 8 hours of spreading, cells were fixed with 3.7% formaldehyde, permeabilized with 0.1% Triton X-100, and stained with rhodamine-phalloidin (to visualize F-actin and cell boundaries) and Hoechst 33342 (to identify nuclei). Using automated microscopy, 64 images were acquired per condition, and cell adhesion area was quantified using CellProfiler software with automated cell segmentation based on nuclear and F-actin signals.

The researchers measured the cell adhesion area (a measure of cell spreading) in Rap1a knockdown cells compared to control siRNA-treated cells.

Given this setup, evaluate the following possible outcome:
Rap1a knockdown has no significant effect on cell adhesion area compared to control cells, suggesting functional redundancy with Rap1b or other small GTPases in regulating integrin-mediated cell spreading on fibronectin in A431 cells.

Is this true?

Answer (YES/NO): NO